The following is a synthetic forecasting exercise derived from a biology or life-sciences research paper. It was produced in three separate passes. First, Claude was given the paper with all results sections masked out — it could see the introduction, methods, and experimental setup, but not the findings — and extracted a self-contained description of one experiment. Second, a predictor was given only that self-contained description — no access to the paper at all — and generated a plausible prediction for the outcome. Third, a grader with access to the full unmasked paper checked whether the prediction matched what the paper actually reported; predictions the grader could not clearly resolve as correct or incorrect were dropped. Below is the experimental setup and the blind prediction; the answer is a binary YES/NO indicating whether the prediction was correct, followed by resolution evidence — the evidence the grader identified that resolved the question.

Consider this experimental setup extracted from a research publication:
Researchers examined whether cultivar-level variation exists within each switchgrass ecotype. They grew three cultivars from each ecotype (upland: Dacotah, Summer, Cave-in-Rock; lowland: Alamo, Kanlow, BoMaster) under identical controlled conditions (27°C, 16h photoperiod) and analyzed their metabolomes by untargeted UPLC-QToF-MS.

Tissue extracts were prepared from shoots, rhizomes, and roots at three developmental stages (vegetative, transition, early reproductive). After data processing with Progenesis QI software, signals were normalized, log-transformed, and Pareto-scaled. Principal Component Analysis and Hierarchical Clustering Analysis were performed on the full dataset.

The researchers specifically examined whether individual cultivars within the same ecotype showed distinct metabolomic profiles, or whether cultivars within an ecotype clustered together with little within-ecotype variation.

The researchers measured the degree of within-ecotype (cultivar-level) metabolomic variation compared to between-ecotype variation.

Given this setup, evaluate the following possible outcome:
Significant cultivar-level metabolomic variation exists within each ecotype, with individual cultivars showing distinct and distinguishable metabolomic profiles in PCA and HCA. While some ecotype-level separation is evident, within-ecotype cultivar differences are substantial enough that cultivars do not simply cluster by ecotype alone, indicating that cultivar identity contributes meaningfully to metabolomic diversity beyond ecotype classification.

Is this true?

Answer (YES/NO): NO